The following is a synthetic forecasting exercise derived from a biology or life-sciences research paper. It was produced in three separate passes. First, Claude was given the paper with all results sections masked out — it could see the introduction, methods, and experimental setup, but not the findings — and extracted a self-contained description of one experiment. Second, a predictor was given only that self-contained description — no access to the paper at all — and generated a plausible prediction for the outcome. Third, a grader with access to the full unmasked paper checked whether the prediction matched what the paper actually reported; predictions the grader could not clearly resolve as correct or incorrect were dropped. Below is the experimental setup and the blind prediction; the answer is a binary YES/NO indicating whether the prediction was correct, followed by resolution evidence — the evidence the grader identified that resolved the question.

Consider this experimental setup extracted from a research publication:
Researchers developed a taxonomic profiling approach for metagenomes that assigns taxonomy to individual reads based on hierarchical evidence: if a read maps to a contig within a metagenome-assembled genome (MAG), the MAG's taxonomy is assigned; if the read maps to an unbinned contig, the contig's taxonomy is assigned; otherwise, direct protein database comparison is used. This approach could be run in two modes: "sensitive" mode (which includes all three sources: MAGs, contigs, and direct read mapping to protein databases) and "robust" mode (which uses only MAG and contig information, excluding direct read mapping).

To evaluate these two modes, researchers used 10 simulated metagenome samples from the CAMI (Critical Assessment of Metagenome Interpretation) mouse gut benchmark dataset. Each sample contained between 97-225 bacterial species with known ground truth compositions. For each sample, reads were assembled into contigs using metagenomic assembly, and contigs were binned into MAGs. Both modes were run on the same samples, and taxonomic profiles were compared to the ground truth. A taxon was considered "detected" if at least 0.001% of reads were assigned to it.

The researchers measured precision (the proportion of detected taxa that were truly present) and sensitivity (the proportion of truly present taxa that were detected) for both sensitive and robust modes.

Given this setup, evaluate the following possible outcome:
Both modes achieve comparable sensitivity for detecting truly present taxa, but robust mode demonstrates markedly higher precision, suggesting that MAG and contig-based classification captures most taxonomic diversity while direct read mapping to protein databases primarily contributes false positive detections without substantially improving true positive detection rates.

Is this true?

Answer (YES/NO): YES